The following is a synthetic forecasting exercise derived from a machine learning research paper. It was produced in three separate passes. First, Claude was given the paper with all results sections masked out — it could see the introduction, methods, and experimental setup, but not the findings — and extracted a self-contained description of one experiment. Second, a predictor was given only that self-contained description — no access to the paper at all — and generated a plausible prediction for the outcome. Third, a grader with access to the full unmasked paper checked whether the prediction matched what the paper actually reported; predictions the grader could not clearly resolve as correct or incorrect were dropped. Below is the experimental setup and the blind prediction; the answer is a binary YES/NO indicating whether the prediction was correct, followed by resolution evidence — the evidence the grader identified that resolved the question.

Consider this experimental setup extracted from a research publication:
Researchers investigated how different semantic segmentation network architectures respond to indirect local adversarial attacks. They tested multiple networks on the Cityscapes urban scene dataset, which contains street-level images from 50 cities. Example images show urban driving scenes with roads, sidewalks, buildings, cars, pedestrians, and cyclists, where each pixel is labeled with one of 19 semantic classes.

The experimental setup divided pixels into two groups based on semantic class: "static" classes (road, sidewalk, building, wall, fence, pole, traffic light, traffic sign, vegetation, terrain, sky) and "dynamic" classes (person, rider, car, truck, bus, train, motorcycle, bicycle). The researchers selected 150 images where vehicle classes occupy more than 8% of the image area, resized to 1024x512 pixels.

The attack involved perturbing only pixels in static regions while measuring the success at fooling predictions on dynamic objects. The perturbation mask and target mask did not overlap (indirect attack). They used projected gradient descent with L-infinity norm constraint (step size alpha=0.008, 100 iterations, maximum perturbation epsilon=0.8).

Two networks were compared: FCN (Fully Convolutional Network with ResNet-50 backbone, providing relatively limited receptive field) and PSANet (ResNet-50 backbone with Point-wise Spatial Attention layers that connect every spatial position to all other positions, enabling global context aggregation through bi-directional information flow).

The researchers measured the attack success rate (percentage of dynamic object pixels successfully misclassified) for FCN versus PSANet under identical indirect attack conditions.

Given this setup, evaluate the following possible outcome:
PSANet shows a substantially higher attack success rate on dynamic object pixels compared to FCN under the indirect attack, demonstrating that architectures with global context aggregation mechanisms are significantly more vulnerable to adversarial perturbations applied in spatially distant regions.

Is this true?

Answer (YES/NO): YES